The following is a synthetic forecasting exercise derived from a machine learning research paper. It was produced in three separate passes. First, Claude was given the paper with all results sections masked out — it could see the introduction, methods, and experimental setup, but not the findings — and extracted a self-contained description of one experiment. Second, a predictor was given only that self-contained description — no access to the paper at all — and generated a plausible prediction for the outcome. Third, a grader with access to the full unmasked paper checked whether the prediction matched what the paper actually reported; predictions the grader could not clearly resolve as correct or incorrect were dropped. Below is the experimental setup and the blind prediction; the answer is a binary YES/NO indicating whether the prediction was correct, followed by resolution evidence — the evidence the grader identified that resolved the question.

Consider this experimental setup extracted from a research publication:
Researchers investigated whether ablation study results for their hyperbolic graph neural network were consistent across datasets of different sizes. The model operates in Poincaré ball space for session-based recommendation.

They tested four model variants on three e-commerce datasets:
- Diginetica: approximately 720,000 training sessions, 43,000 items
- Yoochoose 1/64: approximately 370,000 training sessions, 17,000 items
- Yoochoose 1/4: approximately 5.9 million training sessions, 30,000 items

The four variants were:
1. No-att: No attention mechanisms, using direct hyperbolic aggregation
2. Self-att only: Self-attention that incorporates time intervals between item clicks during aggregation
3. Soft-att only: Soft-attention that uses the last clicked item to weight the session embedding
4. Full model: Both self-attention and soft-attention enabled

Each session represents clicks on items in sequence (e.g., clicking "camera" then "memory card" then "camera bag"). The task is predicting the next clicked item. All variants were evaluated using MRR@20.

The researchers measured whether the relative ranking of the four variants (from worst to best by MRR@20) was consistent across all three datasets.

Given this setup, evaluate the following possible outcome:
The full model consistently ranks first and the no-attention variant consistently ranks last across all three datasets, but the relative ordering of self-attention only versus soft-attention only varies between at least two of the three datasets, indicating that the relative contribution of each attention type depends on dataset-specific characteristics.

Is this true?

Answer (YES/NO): NO